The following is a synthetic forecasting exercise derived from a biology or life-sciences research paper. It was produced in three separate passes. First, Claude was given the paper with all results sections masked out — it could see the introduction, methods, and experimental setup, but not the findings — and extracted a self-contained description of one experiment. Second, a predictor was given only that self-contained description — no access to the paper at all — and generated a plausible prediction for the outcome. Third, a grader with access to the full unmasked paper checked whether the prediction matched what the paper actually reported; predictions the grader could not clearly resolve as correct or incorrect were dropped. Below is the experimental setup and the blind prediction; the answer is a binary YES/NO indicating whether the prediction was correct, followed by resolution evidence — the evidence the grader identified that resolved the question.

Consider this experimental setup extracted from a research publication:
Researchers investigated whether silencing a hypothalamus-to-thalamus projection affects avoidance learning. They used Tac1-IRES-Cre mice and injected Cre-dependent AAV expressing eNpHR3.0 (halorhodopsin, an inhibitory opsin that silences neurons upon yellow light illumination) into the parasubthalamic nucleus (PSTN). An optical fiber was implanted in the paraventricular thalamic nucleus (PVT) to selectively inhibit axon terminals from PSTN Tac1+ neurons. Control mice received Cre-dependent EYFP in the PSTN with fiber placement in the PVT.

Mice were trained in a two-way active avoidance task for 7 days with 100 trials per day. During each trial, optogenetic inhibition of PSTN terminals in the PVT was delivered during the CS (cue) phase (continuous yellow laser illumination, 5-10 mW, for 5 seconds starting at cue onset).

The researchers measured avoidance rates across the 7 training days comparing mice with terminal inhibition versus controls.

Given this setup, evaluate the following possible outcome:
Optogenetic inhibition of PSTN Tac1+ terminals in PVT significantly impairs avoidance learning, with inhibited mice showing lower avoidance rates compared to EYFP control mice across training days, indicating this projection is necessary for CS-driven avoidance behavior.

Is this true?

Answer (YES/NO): YES